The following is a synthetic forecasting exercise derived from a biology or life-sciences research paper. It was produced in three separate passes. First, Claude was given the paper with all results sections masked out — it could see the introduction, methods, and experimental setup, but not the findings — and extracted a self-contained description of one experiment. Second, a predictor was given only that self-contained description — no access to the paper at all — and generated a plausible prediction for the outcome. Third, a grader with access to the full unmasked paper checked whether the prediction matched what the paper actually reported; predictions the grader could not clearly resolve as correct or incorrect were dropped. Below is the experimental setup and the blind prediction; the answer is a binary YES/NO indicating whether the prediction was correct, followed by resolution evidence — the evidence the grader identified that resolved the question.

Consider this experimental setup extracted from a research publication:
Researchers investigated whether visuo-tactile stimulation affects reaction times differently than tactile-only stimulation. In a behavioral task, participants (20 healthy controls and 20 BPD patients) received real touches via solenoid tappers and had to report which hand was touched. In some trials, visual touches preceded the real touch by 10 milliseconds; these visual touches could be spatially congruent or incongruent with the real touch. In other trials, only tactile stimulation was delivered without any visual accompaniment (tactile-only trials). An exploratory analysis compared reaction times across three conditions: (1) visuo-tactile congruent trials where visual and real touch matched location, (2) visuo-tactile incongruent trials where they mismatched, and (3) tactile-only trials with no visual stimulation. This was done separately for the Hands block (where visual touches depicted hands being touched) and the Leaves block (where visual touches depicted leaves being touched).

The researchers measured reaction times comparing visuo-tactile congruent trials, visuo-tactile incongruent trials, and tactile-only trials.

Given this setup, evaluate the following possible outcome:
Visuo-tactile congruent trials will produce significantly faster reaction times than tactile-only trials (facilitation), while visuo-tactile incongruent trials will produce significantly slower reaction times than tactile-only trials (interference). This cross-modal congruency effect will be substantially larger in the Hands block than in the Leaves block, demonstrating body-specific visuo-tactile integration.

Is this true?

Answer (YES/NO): NO